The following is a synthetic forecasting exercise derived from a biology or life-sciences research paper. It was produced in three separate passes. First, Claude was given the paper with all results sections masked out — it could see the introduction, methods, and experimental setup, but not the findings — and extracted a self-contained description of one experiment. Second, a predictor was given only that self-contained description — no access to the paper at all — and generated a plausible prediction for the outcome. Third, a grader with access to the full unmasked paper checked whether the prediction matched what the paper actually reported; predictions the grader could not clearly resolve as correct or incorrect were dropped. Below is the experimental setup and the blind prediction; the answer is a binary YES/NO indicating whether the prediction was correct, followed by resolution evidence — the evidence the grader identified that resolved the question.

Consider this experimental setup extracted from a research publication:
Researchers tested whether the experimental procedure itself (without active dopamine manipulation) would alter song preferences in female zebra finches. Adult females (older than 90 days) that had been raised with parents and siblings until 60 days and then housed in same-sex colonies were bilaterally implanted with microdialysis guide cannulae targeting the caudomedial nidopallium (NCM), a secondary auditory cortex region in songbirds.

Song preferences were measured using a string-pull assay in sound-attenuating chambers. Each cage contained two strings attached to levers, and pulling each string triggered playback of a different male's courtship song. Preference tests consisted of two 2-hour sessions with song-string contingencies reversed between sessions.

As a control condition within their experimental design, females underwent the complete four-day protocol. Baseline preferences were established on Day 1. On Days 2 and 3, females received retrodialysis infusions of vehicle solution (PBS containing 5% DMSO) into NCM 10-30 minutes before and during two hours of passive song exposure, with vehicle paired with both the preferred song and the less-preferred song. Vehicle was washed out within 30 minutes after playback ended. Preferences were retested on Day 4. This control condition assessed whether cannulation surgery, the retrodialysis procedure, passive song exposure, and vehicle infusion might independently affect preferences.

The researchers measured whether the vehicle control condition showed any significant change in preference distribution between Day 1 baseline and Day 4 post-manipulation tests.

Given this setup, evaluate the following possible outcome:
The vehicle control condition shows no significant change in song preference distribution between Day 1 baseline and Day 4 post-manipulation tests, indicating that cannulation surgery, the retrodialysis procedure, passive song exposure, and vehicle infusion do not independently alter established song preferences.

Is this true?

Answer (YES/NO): YES